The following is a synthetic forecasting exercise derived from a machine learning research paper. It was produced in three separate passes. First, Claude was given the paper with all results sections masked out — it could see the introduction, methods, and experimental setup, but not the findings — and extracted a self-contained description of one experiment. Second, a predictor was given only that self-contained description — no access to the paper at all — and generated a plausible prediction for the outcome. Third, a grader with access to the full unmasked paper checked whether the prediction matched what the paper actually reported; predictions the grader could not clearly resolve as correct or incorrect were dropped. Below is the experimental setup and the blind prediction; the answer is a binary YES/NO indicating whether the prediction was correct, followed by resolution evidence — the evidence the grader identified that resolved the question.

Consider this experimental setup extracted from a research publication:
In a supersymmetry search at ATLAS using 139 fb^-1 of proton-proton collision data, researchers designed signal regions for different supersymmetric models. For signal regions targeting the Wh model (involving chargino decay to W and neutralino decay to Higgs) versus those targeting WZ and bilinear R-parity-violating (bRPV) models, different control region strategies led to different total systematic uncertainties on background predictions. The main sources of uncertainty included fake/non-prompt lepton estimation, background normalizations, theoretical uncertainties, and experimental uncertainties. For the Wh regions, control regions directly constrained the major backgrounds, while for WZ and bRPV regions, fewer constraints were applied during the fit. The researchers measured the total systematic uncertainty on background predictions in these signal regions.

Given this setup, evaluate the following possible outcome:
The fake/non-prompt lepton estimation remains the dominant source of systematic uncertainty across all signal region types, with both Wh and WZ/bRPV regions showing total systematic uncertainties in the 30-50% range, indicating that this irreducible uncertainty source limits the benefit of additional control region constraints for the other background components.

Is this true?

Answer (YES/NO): NO